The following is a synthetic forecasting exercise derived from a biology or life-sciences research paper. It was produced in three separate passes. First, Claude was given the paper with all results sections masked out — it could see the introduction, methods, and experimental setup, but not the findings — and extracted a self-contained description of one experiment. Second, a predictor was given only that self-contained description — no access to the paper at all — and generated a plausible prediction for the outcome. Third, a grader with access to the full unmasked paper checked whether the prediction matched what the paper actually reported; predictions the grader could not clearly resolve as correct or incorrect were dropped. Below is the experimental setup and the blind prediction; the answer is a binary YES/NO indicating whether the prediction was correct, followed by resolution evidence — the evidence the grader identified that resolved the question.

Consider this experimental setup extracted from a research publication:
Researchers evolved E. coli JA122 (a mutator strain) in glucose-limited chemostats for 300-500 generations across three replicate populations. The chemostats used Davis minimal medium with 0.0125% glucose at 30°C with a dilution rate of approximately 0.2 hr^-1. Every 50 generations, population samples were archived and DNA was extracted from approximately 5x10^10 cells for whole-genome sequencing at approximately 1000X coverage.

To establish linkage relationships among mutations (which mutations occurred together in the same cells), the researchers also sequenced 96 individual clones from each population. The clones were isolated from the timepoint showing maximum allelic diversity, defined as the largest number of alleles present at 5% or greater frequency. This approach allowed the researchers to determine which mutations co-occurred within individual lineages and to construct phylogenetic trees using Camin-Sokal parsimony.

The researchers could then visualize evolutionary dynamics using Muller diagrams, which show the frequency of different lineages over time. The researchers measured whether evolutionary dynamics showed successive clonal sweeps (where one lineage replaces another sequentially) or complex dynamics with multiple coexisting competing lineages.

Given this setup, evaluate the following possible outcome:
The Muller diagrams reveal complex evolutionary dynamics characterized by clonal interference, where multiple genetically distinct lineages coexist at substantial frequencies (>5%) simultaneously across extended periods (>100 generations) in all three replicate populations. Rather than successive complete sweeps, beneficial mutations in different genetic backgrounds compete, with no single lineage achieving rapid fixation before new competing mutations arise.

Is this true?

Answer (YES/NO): YES